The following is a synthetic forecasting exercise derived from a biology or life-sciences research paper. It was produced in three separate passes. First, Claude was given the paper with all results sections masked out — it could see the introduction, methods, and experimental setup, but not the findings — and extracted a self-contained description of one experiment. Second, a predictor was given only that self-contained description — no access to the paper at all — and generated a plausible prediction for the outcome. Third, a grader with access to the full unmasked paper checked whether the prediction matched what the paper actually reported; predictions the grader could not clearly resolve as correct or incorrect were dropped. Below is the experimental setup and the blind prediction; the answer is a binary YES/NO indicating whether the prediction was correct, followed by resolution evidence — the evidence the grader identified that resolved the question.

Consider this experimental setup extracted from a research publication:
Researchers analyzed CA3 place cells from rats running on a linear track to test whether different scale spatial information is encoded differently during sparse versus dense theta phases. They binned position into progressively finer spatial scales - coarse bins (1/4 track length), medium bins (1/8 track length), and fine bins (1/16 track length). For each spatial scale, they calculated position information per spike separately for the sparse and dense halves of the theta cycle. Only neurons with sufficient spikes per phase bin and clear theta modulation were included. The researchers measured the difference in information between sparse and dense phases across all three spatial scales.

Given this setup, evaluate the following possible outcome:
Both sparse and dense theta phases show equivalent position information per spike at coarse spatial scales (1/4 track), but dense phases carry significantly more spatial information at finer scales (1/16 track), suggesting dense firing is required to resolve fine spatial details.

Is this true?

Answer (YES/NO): NO